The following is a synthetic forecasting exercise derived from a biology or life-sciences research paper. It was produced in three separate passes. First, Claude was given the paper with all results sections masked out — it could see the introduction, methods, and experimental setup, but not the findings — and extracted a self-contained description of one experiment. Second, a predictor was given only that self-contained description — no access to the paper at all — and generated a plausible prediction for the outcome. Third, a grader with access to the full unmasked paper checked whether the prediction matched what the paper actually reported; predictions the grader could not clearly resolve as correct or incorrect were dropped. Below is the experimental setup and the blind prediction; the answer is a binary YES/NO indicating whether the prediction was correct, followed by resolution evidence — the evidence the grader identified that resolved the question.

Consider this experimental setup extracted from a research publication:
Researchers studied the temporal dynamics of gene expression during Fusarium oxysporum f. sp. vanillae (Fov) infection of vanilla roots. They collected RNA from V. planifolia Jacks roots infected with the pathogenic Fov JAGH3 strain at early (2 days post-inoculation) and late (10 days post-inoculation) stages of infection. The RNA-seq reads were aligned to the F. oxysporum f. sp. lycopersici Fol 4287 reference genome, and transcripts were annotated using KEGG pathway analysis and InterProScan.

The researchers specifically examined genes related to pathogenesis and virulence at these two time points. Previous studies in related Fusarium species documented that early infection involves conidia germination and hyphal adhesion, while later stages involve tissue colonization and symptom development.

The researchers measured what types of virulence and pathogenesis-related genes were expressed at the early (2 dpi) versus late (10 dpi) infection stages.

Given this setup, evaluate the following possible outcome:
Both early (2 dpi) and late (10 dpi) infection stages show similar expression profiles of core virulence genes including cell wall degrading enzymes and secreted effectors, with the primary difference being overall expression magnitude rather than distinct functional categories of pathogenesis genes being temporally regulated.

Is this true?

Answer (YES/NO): NO